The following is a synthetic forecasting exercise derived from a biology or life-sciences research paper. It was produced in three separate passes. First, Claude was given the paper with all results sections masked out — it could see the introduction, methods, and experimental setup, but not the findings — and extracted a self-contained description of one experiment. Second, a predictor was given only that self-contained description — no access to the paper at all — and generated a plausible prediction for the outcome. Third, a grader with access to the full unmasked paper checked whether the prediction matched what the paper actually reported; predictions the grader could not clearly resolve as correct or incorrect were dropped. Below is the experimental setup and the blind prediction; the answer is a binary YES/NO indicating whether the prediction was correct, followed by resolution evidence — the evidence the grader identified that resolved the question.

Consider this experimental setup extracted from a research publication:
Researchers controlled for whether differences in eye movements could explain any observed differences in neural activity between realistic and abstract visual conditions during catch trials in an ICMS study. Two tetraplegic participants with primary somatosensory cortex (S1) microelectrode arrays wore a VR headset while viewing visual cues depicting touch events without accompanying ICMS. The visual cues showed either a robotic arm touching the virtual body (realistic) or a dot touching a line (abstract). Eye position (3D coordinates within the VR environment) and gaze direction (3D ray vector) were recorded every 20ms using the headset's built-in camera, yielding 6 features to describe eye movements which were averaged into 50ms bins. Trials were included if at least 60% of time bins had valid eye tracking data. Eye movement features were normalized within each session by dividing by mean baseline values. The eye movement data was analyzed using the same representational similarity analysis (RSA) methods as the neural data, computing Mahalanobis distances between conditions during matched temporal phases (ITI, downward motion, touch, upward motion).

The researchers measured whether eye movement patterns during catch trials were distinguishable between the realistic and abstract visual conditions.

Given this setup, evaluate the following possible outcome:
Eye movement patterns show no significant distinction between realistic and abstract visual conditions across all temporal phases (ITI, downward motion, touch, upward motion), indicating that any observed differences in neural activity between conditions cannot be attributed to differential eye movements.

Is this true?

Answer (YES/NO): NO